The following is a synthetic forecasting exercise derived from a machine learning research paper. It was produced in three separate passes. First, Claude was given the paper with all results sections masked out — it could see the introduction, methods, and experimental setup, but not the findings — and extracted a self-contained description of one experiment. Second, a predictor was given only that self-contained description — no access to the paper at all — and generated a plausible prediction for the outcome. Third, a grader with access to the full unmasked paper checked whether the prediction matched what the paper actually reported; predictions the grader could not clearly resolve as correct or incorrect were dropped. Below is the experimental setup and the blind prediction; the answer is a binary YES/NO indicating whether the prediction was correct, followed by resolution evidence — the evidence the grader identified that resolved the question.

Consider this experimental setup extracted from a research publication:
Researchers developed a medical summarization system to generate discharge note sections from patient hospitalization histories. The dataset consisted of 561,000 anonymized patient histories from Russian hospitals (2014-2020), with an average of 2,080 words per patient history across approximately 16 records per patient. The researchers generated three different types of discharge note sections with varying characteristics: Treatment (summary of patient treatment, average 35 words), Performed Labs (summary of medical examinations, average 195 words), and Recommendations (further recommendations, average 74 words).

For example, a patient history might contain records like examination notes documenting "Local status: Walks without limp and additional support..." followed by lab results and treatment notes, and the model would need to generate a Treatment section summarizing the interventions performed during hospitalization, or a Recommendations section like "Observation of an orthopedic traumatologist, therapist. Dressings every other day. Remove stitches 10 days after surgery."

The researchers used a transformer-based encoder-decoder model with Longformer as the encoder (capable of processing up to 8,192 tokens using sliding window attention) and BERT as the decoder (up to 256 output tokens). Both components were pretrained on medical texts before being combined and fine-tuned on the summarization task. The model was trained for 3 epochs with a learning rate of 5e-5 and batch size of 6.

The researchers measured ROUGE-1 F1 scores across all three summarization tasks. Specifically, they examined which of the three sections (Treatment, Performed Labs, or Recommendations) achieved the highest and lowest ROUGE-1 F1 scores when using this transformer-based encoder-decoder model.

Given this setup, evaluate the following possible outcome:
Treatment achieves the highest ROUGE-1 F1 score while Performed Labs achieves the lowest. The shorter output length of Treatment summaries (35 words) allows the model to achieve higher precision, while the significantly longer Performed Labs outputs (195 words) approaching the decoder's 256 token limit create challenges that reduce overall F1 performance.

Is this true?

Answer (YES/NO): YES